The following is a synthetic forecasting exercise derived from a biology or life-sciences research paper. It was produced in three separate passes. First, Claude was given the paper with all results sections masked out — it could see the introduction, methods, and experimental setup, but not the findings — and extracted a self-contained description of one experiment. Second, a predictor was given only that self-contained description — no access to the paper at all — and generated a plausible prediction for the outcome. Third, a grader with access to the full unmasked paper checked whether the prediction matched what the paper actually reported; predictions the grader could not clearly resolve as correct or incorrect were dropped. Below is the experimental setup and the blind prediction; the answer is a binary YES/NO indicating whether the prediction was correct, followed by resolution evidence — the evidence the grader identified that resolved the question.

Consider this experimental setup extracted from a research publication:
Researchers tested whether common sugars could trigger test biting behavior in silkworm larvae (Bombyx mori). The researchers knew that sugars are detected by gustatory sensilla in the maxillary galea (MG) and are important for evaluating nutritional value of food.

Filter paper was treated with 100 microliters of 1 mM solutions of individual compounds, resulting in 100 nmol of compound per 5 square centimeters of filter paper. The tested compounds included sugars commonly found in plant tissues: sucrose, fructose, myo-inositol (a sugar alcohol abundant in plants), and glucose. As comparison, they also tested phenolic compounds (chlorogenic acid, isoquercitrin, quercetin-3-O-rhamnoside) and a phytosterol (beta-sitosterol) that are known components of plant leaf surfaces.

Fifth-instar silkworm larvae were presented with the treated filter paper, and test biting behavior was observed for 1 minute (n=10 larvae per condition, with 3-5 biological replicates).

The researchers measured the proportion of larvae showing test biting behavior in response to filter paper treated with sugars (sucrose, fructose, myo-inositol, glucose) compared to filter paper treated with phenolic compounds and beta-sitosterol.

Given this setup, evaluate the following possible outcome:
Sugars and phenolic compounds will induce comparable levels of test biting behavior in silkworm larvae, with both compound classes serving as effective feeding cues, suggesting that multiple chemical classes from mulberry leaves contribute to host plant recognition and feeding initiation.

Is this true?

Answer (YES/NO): NO